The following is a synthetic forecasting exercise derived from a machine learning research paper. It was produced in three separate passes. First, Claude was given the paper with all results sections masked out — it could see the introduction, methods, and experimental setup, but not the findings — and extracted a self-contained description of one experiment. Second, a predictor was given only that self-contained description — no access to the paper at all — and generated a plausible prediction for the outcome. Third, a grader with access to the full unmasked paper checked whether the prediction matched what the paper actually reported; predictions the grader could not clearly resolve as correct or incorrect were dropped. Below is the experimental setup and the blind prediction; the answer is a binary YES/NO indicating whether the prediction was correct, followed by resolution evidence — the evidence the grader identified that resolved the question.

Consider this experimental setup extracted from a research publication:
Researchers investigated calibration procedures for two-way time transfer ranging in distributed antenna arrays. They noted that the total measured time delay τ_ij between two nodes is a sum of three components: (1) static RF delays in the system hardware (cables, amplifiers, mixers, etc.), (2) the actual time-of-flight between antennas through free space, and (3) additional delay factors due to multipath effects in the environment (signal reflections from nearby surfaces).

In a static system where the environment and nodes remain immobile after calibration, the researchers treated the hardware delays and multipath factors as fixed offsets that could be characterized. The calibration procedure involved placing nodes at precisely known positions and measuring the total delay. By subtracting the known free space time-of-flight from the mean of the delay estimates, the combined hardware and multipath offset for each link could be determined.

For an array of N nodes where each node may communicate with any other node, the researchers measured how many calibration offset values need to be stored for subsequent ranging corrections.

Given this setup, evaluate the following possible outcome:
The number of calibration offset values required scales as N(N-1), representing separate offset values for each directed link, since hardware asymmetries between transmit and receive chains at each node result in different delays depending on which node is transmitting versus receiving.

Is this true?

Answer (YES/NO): YES